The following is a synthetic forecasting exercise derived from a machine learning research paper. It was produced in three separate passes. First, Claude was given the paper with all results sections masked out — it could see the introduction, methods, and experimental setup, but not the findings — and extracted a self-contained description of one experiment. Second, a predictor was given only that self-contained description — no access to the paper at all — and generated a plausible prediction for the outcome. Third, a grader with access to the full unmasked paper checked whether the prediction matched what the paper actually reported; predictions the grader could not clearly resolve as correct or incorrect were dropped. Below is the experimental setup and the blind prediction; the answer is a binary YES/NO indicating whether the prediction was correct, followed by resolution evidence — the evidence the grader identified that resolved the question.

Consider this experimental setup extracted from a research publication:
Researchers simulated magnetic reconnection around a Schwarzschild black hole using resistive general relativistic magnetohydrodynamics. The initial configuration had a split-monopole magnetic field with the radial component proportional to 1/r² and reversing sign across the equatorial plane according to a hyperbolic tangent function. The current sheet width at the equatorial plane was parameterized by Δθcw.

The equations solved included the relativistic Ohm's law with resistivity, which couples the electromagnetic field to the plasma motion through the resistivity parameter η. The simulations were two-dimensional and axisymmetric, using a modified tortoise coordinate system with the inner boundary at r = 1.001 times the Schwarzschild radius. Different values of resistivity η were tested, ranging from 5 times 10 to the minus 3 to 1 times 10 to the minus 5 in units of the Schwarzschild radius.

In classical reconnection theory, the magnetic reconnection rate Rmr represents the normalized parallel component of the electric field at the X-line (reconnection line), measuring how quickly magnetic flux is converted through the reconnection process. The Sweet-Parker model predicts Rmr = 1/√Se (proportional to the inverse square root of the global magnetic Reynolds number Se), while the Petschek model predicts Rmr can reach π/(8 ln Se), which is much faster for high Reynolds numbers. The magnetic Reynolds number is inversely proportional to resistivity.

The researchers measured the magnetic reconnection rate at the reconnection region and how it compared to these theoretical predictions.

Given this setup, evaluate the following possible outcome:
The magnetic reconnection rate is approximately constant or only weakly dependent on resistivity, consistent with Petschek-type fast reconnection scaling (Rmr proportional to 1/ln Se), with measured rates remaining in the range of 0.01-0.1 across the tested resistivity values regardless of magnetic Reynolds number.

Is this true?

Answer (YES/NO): NO